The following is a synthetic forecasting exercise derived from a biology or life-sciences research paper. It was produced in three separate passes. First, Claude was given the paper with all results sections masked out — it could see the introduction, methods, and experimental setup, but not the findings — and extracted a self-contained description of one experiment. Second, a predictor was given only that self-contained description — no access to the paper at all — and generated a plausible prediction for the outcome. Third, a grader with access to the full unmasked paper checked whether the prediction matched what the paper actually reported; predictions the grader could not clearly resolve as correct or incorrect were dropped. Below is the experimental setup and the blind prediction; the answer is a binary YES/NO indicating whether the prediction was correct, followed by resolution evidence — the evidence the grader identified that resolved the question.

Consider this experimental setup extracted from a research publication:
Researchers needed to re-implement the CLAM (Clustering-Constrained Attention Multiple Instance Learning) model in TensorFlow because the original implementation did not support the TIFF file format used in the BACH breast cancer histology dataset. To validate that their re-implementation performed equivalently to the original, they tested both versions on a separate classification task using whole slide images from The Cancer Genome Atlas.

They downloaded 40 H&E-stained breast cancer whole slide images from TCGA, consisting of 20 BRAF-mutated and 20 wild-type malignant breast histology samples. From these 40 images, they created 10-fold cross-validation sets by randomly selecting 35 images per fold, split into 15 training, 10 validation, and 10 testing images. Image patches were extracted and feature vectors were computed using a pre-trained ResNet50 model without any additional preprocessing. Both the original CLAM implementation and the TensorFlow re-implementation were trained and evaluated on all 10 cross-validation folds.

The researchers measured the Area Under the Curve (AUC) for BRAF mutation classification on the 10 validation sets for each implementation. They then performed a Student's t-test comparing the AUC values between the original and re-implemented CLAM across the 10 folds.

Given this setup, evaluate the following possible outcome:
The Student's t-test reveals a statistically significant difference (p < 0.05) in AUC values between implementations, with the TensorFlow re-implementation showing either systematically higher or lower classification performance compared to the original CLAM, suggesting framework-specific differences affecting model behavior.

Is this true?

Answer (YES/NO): NO